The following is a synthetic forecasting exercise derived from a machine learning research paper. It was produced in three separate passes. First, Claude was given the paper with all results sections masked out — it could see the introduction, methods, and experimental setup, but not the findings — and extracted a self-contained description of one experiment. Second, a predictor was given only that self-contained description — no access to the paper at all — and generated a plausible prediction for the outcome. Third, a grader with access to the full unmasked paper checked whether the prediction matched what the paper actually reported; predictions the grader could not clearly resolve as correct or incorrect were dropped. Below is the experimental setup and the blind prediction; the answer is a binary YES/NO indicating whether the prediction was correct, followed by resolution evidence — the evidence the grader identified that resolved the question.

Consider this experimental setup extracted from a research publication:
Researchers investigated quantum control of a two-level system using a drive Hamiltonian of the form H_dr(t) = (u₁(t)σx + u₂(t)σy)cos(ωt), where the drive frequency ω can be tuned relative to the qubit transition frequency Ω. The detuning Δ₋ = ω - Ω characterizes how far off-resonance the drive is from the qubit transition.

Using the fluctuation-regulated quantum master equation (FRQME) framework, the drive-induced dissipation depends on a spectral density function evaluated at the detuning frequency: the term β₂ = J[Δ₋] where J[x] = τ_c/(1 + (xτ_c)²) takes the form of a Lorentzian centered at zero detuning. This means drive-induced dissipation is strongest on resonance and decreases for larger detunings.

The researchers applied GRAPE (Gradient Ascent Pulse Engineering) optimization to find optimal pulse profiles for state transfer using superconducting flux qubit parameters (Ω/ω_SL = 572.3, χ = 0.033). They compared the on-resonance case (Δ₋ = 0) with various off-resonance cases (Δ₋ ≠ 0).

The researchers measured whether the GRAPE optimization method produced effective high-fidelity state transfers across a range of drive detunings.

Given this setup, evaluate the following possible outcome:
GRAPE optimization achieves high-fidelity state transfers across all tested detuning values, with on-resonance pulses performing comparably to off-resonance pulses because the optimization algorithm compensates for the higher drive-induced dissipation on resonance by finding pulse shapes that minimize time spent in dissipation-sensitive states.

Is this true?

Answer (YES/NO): YES